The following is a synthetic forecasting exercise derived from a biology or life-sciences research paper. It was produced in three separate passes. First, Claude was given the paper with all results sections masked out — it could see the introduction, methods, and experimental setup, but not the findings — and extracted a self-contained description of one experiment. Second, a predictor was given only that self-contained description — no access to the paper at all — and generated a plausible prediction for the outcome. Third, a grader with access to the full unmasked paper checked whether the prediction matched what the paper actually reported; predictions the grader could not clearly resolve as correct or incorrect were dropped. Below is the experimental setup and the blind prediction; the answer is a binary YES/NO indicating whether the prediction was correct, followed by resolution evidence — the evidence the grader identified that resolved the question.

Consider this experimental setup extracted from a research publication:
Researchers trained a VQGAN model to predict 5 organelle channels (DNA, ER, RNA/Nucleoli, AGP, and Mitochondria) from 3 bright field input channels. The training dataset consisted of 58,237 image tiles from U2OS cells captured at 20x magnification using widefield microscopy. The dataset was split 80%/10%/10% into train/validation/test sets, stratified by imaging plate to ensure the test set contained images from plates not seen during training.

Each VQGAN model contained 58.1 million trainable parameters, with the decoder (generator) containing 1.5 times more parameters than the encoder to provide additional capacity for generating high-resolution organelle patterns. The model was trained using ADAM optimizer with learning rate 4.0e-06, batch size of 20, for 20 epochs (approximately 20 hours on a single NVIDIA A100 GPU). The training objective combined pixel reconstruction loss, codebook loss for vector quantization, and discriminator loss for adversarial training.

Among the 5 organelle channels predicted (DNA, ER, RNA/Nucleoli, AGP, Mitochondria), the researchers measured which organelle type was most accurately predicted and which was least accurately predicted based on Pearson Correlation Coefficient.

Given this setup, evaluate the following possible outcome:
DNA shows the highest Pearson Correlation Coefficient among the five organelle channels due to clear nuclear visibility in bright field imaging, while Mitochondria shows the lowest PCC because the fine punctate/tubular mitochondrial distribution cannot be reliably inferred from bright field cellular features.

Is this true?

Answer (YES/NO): YES